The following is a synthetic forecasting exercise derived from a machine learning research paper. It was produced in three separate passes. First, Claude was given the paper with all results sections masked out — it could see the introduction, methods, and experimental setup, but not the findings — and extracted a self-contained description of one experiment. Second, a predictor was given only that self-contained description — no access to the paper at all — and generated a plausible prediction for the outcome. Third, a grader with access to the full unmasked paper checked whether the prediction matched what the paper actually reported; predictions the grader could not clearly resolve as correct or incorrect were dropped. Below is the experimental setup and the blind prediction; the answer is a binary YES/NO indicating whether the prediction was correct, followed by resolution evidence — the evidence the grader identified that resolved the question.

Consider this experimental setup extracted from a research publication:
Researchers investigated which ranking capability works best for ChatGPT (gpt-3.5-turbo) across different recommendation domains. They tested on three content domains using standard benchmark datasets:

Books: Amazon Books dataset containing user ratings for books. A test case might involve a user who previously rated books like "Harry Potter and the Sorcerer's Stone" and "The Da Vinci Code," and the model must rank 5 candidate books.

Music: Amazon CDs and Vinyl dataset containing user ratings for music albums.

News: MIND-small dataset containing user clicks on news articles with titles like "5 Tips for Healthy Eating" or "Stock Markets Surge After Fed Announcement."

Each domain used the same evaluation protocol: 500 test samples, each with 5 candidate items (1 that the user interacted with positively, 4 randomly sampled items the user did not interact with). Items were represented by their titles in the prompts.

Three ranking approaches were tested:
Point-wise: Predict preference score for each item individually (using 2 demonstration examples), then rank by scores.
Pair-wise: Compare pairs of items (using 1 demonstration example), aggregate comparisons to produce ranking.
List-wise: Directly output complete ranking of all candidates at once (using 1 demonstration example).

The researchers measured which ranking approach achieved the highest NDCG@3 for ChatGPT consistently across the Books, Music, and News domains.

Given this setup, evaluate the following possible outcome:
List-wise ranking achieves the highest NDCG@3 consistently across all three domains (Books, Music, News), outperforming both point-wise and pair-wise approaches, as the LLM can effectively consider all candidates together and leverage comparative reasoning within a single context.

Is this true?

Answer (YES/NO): YES